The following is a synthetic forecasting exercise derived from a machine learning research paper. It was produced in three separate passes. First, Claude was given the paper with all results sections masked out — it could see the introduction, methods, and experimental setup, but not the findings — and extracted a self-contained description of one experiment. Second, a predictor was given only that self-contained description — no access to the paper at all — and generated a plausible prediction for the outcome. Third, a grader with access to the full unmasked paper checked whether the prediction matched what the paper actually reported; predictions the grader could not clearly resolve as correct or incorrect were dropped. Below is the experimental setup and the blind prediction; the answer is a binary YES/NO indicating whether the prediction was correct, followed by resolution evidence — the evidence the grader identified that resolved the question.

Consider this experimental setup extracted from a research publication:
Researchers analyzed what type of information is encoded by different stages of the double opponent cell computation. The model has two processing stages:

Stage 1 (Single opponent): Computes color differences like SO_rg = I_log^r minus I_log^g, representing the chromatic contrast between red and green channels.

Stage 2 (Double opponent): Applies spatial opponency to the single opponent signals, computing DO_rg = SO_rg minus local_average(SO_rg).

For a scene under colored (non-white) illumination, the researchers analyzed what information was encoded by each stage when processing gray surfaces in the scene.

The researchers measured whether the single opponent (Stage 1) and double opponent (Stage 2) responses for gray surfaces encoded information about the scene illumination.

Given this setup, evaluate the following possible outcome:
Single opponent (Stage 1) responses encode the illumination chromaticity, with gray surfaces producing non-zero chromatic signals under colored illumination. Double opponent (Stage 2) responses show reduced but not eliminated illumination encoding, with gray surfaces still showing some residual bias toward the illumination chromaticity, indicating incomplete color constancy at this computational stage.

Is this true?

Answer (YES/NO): NO